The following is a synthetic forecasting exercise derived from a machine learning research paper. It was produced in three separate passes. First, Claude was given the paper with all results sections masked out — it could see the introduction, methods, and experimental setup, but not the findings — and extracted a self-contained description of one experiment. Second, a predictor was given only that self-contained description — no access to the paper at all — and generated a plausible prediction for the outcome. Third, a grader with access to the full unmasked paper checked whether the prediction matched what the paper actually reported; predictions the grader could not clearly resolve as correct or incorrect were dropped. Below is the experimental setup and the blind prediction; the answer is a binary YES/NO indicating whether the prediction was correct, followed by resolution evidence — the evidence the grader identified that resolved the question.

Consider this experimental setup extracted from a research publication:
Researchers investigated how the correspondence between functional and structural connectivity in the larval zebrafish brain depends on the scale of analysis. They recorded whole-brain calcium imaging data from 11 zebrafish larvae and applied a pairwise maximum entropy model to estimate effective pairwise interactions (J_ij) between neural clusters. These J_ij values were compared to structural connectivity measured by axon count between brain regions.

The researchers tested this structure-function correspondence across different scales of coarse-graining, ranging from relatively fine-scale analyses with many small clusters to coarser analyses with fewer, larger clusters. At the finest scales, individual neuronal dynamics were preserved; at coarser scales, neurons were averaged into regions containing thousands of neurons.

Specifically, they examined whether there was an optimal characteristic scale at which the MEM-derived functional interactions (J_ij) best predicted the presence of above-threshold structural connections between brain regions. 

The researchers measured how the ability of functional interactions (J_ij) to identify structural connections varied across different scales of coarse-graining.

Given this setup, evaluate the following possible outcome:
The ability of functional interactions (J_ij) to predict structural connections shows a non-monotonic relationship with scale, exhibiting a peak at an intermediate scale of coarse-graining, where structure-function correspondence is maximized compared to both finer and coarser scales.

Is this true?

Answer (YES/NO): NO